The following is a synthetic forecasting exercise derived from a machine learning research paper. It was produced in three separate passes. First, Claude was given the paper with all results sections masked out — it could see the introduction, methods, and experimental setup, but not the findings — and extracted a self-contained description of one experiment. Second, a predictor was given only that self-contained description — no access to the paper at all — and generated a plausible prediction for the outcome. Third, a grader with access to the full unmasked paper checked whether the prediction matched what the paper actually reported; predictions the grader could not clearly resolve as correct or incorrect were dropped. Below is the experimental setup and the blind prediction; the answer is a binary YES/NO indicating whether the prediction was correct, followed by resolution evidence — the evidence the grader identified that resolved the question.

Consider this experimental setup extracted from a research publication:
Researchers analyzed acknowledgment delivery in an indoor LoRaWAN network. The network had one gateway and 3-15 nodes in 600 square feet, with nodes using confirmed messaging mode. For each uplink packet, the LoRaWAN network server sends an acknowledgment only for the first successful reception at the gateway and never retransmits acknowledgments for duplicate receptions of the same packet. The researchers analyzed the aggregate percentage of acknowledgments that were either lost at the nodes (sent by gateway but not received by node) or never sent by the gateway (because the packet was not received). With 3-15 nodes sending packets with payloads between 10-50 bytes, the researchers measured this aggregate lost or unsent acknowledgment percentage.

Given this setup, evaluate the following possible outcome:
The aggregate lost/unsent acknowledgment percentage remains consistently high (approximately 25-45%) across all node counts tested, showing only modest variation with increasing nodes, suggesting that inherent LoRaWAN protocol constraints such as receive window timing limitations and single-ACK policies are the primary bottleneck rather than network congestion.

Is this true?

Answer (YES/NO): NO